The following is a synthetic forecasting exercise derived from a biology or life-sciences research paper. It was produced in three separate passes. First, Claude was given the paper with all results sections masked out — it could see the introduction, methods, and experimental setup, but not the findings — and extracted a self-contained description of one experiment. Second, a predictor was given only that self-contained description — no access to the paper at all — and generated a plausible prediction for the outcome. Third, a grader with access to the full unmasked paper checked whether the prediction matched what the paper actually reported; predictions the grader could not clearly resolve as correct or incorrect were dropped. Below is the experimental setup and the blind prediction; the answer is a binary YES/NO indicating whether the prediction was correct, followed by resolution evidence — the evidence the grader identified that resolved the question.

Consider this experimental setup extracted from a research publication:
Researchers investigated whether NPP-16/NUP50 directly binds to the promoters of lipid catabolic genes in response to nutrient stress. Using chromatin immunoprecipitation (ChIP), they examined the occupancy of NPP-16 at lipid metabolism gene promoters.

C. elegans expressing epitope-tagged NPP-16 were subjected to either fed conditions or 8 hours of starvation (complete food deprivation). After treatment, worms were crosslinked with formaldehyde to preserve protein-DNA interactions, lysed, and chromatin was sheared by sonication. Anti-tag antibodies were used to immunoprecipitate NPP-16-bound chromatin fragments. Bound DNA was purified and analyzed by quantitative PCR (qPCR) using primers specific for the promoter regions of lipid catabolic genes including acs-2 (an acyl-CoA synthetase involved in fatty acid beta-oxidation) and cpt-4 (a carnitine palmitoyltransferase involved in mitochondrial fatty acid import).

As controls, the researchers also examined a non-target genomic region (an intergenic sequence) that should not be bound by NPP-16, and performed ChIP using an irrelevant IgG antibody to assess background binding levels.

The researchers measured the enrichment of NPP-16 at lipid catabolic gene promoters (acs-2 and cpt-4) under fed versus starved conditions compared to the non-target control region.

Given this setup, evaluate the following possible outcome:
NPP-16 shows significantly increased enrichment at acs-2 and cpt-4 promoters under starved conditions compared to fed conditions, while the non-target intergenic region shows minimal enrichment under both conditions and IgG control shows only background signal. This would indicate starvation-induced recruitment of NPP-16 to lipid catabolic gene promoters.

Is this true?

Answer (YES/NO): YES